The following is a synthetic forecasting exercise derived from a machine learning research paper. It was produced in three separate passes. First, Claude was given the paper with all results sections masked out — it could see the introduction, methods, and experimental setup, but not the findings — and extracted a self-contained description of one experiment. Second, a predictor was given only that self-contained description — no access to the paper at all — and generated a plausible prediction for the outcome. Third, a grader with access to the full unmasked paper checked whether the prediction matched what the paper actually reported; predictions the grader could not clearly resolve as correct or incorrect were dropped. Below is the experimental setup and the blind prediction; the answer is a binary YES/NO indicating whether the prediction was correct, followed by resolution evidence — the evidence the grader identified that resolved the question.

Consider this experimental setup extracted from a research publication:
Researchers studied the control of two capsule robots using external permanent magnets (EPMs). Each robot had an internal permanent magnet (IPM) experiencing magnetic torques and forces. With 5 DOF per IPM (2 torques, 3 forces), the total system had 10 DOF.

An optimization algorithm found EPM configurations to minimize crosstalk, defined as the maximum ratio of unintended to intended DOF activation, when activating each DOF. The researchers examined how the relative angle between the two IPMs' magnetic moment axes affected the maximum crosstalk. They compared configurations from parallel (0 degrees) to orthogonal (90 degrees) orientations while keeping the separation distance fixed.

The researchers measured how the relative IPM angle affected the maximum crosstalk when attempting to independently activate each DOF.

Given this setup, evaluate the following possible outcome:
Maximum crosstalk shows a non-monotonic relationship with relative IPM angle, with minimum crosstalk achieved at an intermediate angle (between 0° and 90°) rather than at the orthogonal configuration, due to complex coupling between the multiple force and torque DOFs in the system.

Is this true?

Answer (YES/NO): NO